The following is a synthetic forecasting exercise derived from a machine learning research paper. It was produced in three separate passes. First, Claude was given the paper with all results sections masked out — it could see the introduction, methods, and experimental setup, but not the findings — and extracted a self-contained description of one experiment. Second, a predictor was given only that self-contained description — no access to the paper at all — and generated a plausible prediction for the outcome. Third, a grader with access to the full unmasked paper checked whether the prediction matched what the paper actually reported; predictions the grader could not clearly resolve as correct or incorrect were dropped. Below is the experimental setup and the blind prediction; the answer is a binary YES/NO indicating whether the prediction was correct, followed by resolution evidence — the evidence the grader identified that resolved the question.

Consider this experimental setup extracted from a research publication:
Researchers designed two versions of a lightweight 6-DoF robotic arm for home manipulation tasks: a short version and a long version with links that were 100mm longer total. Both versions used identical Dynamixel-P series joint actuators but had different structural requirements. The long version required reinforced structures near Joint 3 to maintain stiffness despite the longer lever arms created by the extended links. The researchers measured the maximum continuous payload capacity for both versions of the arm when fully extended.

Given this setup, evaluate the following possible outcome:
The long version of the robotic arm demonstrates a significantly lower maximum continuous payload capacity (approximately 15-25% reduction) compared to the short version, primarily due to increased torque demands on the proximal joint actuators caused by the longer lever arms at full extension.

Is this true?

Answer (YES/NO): YES